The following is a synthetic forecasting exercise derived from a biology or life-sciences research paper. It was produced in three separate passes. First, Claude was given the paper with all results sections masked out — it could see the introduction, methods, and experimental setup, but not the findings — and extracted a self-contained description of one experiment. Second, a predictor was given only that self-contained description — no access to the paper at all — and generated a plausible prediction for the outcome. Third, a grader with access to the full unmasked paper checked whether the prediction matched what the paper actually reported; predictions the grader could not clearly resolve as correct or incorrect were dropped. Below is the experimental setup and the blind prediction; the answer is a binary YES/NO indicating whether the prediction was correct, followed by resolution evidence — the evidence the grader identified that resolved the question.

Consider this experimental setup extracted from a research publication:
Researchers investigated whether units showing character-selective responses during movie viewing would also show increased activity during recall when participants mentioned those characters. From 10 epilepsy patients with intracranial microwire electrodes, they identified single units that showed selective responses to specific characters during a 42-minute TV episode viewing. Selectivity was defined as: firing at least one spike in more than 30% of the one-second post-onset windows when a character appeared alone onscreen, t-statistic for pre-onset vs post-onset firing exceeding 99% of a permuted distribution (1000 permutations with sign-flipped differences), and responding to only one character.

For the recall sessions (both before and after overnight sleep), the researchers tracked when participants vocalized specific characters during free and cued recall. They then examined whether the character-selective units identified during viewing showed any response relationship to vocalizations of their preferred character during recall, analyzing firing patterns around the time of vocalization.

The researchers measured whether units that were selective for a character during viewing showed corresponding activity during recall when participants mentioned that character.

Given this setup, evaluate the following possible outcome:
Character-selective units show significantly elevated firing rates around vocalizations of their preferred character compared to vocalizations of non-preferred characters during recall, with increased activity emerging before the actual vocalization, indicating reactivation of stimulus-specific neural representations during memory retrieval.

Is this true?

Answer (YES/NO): NO